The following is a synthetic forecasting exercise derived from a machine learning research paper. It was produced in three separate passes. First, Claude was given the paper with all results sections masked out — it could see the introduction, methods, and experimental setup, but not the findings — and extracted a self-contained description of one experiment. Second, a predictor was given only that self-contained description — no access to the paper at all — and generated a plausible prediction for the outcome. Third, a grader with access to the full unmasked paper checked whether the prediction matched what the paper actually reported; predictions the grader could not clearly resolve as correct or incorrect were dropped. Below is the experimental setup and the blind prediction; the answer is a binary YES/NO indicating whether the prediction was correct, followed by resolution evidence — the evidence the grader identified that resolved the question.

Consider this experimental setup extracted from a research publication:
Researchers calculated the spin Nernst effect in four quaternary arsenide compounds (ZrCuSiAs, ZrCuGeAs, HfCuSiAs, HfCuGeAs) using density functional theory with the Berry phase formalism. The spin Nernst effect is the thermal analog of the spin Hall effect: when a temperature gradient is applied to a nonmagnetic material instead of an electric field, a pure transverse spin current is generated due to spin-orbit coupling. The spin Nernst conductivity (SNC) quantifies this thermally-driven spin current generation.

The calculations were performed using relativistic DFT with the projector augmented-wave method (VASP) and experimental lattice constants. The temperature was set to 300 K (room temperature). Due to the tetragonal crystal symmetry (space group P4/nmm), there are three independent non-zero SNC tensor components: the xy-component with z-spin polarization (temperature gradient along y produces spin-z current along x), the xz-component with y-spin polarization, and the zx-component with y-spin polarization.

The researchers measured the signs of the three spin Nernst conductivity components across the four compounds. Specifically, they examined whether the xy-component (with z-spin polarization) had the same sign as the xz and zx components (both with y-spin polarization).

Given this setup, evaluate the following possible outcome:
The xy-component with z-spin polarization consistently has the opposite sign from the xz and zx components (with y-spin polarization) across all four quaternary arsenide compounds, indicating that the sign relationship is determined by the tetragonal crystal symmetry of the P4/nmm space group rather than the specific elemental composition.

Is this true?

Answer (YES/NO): YES